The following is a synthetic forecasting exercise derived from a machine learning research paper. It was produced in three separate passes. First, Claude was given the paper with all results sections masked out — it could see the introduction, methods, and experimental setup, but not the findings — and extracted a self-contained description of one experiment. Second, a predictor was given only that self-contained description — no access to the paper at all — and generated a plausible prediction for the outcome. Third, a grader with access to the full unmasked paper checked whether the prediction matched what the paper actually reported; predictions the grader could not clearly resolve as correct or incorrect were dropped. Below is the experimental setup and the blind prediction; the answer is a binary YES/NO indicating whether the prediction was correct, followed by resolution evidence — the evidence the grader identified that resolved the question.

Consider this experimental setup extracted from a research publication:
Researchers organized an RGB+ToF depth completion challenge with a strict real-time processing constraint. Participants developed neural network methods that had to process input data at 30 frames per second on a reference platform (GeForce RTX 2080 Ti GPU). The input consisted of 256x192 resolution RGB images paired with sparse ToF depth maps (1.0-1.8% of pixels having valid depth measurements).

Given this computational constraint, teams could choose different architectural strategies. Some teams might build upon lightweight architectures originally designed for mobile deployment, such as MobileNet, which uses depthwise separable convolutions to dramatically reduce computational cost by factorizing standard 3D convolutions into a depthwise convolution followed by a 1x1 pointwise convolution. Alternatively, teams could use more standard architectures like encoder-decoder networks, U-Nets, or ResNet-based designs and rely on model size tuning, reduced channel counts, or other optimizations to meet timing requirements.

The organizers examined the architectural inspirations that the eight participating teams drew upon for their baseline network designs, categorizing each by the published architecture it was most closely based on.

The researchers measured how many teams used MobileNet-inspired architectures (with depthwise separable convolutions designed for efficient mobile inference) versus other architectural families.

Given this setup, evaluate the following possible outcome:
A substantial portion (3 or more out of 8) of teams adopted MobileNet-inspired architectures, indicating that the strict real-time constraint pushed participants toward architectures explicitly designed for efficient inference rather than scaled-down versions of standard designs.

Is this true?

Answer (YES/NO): NO